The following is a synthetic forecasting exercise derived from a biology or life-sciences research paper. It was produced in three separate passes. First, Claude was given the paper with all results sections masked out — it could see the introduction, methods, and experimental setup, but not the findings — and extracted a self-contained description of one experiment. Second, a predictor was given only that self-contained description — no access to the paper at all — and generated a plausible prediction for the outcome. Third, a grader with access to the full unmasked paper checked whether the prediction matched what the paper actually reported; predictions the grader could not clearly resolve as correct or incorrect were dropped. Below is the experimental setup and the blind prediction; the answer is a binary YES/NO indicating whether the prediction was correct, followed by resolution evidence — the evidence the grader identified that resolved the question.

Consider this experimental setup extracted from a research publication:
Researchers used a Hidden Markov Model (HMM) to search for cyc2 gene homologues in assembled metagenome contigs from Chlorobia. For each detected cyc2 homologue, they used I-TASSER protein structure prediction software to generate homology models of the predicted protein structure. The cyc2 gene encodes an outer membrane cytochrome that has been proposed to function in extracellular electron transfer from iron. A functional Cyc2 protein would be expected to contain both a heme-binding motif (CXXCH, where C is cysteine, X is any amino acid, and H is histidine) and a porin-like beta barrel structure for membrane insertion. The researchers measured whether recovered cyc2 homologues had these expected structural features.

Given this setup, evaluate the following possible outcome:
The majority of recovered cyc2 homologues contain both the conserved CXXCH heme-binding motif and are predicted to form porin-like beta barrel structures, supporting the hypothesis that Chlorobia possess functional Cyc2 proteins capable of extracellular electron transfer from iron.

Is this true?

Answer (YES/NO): YES